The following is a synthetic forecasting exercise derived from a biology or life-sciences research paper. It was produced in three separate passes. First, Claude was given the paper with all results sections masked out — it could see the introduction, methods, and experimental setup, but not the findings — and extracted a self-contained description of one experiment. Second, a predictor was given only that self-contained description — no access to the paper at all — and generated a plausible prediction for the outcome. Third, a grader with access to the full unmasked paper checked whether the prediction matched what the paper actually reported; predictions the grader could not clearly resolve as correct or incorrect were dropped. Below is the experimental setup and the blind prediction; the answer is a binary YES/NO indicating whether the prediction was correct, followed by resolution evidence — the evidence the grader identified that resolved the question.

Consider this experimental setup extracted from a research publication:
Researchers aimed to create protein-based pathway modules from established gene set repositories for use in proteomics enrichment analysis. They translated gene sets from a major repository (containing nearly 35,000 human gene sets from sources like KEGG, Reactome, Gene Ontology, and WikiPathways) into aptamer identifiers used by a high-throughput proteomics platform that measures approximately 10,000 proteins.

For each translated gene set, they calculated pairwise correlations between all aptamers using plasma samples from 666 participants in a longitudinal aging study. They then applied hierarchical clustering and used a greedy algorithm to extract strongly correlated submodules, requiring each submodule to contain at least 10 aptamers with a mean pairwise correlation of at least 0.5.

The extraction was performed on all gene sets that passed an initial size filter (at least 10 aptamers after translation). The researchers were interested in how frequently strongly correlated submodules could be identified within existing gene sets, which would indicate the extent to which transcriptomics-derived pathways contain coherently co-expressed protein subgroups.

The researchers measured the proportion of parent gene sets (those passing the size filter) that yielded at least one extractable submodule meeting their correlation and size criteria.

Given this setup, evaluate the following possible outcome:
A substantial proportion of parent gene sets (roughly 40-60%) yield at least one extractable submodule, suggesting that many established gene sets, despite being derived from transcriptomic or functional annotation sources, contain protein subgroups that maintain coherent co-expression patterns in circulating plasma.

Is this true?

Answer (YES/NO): YES